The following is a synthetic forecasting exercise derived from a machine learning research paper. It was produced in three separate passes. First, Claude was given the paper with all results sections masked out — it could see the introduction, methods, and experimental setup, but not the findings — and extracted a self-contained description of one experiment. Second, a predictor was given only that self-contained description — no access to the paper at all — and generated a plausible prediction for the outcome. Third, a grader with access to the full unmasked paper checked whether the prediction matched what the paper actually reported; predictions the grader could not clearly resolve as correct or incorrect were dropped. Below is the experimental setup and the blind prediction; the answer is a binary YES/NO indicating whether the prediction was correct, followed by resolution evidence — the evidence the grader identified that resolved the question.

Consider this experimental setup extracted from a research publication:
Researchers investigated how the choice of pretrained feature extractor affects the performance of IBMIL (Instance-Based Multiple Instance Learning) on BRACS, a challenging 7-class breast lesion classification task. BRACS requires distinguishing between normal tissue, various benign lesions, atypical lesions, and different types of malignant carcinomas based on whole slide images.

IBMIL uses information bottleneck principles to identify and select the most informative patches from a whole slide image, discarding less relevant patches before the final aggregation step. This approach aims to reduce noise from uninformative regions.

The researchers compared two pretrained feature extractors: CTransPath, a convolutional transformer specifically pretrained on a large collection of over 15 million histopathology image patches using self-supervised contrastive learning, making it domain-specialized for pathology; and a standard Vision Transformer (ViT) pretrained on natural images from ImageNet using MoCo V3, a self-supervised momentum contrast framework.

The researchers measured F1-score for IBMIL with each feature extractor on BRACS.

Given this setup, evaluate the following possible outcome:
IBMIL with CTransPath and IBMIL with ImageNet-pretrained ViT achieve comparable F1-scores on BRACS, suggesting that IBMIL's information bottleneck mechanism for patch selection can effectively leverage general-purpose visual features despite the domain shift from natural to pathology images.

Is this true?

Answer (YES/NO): NO